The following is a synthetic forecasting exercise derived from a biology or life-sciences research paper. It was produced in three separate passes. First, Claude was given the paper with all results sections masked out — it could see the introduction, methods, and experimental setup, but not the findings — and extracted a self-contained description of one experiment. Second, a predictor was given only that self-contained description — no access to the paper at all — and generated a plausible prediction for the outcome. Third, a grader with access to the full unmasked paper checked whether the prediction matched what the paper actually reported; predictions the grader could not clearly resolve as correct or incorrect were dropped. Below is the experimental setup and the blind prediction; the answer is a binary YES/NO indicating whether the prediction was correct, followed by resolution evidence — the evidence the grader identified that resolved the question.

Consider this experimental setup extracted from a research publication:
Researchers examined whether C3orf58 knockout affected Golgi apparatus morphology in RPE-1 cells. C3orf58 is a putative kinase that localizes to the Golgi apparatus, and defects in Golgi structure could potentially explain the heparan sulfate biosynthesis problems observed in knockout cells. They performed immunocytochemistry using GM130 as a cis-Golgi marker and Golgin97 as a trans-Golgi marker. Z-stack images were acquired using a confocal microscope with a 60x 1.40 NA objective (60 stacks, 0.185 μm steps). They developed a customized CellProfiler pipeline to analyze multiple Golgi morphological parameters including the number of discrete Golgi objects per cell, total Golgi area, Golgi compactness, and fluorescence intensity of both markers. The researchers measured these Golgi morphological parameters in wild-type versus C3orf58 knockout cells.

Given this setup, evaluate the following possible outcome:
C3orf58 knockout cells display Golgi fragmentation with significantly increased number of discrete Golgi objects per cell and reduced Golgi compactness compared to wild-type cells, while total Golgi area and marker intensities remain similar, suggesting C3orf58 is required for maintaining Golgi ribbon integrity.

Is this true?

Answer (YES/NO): NO